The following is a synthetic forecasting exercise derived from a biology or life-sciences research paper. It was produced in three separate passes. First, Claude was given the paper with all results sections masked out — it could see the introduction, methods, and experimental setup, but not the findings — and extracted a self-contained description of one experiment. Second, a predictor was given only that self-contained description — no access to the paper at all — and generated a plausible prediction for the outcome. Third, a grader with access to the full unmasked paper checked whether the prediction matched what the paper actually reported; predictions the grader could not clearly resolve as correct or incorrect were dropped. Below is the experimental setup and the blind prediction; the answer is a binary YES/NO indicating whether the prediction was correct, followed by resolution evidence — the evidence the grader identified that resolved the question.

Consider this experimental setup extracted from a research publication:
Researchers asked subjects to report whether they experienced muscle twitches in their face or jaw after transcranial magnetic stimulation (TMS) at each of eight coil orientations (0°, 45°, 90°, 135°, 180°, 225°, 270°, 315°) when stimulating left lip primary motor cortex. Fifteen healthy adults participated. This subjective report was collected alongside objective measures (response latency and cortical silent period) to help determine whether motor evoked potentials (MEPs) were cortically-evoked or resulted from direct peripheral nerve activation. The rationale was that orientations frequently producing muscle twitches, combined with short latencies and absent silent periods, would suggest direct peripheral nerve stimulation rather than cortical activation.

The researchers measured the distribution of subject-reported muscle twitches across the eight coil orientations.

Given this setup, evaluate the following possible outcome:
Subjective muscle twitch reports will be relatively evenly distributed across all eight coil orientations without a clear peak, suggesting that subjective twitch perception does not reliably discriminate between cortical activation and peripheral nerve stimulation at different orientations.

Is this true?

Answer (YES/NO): NO